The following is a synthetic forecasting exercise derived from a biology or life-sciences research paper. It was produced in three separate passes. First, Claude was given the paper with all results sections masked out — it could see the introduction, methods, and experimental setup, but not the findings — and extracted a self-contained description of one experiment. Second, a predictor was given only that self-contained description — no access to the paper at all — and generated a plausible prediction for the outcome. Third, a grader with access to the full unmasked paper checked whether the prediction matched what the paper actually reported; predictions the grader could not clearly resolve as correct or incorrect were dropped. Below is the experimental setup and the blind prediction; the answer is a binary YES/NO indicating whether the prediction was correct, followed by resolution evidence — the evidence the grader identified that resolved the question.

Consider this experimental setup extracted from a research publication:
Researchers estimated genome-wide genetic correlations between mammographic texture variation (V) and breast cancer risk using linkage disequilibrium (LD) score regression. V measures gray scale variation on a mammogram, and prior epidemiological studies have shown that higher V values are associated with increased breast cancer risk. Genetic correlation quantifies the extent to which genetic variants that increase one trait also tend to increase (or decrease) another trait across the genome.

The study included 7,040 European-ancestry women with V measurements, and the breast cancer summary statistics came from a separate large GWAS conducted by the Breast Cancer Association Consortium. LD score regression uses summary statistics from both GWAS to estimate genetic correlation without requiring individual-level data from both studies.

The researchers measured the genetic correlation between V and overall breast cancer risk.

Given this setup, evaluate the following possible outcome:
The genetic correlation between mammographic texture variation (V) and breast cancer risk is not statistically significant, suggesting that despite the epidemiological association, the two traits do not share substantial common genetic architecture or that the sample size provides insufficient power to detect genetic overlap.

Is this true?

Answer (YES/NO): NO